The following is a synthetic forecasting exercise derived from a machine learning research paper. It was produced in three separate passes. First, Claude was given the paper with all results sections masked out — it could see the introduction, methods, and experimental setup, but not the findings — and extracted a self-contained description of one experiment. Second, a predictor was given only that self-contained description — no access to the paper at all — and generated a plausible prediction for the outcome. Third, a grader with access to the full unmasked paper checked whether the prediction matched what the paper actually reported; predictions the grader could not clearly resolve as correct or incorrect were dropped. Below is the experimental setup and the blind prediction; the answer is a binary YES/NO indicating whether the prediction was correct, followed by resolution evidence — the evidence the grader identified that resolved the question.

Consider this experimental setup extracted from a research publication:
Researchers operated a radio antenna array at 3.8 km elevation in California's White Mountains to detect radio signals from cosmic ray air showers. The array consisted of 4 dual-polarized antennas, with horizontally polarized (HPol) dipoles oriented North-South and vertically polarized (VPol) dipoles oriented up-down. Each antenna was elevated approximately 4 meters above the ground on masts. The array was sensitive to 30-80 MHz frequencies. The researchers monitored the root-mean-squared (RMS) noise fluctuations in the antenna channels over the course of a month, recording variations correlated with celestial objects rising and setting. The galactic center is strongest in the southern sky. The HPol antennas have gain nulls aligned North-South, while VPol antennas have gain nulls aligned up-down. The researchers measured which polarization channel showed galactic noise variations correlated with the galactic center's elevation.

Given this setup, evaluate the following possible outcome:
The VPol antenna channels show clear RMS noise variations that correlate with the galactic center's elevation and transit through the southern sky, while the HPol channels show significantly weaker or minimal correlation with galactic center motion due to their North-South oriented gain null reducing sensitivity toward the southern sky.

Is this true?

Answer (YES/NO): YES